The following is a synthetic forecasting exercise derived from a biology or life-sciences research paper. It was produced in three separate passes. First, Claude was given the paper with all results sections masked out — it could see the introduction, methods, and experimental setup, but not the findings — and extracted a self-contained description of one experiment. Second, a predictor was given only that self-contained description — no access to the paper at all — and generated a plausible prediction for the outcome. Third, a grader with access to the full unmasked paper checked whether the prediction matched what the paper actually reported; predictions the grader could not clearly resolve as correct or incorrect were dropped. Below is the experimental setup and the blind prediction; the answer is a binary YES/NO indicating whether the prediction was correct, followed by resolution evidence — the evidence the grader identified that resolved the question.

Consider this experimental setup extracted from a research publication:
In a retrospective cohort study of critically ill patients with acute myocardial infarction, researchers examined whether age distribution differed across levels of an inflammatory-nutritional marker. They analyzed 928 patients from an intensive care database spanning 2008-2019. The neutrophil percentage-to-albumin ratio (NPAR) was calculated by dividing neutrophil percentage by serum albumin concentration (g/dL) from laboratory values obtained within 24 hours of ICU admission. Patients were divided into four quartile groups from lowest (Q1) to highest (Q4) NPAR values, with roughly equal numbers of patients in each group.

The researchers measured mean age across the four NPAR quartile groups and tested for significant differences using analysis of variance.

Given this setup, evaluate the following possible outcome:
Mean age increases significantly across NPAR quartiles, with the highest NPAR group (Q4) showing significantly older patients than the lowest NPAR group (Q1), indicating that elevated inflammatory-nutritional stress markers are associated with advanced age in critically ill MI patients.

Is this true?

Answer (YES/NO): YES